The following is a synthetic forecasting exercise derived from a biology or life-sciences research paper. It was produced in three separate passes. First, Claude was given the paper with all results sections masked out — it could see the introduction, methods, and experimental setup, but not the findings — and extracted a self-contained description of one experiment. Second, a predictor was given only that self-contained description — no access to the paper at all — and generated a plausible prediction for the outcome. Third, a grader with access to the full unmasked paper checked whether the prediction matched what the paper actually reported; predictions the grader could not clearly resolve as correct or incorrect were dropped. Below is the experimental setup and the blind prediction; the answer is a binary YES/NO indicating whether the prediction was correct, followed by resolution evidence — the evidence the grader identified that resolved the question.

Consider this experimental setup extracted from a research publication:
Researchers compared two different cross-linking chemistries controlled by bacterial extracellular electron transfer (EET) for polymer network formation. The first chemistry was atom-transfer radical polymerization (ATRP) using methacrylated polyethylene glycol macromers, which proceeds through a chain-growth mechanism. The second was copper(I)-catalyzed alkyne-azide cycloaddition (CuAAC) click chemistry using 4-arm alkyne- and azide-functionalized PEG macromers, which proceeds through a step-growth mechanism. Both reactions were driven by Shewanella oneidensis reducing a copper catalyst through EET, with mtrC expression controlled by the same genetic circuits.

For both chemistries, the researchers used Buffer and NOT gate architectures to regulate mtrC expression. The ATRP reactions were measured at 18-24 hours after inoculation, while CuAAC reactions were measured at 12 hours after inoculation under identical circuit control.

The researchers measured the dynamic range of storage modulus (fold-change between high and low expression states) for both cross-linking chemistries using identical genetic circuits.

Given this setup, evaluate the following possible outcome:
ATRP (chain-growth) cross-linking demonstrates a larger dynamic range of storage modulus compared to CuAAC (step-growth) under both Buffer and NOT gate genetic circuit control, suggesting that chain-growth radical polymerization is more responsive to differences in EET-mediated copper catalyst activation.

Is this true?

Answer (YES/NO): NO